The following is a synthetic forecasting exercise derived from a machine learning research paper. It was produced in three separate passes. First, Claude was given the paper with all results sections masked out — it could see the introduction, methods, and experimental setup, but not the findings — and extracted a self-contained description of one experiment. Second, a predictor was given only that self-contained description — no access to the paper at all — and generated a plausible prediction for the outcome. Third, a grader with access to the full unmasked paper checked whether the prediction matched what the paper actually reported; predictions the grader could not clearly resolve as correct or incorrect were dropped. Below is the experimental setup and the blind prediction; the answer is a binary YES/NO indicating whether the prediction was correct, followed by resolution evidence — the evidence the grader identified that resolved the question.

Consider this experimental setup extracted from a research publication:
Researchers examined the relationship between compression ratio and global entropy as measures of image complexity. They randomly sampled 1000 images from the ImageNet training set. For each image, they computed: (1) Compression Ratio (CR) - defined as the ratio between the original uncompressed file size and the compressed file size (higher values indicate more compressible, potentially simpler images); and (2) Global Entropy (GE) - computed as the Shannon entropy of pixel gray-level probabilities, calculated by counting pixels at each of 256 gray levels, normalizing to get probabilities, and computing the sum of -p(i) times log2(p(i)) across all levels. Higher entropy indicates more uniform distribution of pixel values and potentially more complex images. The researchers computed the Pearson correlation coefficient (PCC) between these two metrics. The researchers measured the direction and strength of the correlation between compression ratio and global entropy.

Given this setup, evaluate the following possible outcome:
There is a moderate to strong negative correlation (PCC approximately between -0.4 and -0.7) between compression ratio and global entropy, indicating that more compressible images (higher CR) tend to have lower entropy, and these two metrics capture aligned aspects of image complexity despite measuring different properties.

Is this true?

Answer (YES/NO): NO